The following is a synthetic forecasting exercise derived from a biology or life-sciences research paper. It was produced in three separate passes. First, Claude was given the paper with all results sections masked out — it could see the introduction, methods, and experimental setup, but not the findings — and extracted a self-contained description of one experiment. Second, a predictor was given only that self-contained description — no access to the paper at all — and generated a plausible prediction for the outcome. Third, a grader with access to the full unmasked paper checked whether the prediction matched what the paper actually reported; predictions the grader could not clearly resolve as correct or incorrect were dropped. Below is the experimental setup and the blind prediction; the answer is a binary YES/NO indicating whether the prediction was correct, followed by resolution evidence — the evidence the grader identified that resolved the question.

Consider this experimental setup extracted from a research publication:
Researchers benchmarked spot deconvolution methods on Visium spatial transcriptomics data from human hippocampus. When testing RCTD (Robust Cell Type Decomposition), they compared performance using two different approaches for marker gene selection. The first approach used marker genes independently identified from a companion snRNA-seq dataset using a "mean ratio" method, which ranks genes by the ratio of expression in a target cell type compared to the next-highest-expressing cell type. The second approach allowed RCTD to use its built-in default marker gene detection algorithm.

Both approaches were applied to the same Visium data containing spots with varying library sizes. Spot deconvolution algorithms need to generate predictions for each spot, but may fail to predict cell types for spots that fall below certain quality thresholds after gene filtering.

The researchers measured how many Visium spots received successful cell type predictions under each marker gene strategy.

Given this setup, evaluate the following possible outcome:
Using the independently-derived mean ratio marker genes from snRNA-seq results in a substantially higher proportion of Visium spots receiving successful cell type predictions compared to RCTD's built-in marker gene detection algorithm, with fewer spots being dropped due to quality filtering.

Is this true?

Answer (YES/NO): NO